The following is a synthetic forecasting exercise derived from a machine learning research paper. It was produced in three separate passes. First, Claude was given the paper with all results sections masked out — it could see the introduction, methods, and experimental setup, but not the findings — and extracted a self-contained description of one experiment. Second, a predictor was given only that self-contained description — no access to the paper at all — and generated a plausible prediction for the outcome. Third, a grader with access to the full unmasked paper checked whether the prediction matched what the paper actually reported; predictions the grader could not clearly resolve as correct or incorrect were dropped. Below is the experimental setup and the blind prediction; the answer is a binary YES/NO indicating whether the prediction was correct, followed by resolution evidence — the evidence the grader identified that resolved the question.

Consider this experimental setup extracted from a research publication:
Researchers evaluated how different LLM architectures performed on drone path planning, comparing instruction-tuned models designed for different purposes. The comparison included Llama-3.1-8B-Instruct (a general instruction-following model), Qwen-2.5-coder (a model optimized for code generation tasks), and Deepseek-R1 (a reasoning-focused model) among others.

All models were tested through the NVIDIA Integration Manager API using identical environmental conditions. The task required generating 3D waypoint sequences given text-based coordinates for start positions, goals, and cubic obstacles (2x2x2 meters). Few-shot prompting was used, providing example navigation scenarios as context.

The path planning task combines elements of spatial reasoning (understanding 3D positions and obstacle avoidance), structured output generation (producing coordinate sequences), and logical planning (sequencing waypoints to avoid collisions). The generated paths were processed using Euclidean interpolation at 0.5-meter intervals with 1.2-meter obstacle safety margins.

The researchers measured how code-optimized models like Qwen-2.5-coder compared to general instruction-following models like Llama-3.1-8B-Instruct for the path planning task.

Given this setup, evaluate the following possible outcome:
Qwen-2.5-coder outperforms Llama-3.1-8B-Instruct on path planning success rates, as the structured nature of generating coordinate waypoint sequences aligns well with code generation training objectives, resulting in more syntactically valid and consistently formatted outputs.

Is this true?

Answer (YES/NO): NO